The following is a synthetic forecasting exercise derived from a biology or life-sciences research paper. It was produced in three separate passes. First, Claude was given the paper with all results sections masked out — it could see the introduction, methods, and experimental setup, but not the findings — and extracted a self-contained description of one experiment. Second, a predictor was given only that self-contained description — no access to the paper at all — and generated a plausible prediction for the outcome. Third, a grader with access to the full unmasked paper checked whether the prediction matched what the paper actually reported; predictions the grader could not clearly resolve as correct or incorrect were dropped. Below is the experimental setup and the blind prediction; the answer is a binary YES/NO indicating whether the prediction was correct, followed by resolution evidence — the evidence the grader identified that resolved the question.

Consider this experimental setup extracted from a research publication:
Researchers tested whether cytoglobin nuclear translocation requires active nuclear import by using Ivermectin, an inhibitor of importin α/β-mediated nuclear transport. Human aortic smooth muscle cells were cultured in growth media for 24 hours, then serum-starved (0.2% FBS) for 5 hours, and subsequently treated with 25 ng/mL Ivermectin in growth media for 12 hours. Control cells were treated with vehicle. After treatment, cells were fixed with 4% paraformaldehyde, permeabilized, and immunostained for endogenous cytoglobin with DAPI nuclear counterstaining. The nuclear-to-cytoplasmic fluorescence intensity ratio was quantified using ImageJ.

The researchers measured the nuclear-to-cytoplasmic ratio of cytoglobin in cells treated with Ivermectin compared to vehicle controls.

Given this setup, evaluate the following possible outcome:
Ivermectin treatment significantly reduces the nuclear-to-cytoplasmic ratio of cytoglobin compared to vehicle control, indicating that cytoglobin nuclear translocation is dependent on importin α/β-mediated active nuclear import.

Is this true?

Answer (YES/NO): YES